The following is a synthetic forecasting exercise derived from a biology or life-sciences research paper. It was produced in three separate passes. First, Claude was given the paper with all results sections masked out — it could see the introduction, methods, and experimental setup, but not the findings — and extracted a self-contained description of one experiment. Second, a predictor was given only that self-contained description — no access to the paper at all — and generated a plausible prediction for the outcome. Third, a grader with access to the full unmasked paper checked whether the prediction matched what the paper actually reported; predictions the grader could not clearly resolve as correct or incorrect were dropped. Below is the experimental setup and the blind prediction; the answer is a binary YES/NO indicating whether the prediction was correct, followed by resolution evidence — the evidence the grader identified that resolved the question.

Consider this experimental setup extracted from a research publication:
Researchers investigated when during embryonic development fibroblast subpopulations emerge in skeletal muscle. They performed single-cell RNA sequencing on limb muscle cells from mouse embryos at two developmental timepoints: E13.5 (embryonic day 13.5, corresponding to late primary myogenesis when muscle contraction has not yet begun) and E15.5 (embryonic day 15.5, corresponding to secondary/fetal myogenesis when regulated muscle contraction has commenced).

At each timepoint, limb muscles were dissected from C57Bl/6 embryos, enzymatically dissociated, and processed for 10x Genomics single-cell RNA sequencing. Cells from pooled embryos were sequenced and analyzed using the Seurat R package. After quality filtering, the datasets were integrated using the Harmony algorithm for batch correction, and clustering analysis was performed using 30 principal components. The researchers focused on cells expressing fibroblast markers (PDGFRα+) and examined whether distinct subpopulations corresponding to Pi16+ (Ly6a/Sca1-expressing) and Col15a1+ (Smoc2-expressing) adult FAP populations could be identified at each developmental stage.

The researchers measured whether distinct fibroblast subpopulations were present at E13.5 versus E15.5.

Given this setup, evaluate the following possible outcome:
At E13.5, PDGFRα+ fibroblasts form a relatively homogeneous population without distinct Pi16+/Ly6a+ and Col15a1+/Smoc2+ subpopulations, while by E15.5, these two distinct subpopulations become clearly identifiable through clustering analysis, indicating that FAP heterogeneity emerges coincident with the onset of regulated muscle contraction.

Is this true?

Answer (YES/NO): YES